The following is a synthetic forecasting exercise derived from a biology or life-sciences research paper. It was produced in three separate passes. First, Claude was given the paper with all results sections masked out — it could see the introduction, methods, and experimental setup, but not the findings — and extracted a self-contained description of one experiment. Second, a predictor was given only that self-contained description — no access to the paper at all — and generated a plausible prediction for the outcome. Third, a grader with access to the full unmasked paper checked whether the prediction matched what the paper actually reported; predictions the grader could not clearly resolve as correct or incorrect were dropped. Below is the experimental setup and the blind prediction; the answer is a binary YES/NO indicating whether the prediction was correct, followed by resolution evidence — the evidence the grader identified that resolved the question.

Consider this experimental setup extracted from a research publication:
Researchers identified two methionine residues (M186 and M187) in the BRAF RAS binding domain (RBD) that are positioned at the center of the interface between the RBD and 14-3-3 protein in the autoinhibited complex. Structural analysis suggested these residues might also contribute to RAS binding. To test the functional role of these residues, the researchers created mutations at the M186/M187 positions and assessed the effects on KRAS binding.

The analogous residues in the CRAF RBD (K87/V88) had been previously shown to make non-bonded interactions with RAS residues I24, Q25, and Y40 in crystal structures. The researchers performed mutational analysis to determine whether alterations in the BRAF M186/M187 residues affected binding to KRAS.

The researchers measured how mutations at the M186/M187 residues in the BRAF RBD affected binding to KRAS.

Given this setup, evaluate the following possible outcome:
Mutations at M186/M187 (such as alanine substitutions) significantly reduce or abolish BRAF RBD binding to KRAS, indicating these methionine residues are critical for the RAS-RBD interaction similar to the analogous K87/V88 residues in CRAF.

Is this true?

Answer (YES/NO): NO